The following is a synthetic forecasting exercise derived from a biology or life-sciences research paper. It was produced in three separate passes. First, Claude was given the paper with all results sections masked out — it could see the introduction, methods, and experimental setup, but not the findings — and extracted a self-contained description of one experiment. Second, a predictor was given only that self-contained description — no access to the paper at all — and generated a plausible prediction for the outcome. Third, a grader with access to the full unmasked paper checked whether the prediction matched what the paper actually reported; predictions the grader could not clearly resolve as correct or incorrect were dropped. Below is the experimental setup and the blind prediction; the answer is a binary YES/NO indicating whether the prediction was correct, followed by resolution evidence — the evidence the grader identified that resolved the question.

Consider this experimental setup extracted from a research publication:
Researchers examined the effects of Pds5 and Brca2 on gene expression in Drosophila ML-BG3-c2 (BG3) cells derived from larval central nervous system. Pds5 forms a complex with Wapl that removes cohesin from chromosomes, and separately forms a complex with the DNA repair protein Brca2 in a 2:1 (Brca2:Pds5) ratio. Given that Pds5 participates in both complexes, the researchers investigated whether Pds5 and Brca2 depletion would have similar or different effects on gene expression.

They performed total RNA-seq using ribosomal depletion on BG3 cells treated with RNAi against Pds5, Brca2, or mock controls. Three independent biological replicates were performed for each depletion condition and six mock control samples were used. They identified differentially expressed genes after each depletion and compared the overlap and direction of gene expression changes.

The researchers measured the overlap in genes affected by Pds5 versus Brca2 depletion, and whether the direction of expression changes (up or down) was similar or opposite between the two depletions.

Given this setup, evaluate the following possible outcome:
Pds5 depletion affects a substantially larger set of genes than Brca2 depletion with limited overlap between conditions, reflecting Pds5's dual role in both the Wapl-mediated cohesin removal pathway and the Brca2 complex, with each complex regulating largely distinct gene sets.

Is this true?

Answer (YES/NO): NO